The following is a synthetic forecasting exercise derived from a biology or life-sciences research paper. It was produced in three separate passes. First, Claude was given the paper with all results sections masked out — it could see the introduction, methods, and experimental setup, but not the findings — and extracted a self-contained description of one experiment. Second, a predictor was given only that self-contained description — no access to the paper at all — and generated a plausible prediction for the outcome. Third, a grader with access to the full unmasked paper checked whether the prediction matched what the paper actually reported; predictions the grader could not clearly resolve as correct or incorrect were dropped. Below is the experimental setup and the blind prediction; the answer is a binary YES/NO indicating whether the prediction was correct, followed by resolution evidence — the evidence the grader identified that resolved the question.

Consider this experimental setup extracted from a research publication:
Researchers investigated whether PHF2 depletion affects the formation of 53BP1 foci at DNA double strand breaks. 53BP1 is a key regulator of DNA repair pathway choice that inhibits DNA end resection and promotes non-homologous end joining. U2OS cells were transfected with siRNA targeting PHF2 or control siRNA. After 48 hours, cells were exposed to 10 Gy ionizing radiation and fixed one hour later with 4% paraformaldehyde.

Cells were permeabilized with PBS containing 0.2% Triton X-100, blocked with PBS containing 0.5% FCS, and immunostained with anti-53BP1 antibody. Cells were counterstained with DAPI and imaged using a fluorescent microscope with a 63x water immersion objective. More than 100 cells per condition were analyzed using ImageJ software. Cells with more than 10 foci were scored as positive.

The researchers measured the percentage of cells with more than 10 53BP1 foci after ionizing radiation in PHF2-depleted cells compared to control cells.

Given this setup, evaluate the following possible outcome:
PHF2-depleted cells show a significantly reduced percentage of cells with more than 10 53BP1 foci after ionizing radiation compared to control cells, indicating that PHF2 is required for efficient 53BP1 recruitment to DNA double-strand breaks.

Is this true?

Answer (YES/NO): NO